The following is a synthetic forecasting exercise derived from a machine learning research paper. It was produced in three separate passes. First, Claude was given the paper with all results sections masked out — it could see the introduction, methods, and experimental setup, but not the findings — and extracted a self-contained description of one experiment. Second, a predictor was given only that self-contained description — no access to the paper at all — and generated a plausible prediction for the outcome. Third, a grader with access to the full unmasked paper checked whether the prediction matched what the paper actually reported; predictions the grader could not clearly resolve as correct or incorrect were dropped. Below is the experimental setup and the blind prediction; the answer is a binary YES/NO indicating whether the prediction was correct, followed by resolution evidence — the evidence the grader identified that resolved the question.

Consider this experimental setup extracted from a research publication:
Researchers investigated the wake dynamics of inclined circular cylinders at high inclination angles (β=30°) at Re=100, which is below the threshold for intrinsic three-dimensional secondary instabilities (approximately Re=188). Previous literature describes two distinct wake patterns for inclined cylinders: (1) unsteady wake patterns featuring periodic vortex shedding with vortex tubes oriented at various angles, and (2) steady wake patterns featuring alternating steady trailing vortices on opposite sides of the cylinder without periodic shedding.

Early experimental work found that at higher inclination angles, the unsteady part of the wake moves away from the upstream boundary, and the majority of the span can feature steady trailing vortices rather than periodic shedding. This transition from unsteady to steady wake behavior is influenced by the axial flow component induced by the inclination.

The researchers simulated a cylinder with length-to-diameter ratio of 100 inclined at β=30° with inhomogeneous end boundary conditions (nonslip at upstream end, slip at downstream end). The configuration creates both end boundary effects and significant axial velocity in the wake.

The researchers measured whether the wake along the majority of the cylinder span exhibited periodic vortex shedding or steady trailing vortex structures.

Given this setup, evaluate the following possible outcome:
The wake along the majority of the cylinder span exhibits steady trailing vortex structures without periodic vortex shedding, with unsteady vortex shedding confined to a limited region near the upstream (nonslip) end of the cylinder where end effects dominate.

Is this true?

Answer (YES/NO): NO